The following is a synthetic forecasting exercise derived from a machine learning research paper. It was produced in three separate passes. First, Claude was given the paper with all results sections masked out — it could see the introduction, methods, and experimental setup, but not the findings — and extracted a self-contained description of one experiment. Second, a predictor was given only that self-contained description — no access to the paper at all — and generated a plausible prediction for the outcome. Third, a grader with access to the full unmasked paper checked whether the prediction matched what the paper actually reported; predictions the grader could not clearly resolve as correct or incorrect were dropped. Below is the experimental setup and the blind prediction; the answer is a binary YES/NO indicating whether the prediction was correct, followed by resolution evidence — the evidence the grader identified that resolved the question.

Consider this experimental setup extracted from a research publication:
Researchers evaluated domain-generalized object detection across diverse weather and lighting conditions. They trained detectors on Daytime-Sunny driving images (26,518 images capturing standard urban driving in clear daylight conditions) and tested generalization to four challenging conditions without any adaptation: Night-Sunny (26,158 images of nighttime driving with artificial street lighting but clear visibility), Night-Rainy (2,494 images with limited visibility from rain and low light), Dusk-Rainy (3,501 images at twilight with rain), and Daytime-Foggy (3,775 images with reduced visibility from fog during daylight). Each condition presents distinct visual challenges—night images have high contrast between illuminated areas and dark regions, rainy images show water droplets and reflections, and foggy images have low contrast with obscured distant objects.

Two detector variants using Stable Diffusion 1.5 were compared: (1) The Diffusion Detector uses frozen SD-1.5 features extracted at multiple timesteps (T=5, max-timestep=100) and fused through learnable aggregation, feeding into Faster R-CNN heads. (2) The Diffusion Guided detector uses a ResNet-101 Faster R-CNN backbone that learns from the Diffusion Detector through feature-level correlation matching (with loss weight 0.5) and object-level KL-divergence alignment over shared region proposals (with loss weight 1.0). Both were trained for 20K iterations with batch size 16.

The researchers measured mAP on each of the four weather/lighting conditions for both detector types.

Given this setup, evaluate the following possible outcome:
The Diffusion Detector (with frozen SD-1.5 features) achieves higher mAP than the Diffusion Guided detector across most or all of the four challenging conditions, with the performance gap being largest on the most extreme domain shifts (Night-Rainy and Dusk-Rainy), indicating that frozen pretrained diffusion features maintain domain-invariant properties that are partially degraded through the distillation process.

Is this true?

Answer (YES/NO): NO